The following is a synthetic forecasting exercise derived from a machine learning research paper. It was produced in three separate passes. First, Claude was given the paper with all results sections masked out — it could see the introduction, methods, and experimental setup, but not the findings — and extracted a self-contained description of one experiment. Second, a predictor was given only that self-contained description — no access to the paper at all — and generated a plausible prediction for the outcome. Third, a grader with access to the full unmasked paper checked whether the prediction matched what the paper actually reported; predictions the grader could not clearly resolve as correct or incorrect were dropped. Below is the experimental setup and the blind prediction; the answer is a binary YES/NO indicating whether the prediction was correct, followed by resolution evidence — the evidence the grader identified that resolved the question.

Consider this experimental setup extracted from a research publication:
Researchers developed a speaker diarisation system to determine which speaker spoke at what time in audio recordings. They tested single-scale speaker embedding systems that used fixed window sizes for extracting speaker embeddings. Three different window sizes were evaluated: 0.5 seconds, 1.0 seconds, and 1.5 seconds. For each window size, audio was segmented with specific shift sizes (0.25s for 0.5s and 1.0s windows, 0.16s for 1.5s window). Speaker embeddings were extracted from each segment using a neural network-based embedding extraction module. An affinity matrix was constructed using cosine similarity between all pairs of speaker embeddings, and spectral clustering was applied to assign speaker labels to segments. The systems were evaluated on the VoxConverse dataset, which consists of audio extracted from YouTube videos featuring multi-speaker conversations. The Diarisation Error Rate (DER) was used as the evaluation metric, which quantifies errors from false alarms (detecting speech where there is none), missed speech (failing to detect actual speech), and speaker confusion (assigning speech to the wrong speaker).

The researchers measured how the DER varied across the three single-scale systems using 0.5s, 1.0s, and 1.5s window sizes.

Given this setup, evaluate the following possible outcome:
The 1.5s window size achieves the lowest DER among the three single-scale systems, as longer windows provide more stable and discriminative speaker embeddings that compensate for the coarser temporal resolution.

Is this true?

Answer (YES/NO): YES